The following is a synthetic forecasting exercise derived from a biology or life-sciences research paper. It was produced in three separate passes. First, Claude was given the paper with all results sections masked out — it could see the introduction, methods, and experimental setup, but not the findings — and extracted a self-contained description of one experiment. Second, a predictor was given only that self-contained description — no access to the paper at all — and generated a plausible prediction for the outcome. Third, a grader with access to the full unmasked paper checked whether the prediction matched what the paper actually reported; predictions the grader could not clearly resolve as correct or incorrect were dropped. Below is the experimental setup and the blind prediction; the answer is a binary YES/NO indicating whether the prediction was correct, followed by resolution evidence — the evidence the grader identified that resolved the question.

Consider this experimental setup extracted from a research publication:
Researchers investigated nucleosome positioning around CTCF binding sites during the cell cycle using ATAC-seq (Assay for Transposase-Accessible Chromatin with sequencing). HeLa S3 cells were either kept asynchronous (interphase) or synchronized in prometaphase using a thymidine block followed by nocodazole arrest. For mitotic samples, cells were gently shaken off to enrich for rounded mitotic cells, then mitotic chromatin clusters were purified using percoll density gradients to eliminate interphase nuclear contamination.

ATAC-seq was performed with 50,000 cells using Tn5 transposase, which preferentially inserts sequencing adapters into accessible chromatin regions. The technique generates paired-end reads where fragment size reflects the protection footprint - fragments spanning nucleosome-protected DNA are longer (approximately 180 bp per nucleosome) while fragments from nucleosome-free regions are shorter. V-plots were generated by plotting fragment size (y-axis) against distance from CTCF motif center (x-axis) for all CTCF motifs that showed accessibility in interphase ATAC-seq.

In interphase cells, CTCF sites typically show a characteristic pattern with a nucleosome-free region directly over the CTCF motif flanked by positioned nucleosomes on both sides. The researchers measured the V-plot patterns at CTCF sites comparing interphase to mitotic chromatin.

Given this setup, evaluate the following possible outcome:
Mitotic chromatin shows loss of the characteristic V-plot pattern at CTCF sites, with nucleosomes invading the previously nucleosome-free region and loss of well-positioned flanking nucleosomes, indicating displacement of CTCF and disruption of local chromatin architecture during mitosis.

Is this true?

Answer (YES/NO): YES